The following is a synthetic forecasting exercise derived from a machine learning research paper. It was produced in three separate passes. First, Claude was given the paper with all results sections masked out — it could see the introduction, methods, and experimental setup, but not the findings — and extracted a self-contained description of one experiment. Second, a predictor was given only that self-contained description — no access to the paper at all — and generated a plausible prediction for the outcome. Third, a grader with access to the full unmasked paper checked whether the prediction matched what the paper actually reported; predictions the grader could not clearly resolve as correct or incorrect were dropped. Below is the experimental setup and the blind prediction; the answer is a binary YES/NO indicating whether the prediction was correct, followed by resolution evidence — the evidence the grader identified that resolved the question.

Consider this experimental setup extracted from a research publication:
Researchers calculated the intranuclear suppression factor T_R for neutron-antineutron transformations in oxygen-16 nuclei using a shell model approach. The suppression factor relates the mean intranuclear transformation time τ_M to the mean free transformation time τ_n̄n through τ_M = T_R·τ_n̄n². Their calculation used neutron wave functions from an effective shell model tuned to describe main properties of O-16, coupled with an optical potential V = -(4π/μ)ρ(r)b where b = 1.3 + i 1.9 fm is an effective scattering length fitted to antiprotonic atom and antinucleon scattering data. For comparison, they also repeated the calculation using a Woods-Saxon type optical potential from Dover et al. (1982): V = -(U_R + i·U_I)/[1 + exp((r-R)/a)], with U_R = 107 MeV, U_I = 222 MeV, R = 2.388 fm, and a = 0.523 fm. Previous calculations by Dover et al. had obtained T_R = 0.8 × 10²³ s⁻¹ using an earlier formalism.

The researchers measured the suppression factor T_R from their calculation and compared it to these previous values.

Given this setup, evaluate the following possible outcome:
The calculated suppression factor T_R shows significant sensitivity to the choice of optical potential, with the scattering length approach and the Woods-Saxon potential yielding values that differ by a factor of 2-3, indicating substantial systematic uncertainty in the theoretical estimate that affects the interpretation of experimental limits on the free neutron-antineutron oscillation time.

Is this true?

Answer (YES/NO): NO